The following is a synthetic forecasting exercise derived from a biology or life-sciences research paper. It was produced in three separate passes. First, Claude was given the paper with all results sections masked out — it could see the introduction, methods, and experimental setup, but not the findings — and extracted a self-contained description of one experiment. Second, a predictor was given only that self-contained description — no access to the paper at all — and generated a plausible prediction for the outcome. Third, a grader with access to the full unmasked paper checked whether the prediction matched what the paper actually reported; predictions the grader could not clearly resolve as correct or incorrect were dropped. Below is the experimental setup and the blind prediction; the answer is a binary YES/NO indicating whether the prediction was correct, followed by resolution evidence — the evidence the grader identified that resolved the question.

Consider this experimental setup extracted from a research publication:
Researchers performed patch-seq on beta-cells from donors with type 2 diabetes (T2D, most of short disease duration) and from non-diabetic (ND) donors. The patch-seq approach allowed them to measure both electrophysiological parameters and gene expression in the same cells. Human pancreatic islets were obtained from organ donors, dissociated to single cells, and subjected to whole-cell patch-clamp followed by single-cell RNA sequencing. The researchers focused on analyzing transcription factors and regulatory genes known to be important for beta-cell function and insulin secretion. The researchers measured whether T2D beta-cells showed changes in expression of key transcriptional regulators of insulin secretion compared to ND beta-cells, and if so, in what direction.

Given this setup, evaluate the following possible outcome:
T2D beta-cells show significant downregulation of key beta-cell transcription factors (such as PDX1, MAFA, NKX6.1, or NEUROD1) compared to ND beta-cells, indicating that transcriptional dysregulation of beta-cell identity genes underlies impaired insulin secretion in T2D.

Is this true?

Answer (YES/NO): NO